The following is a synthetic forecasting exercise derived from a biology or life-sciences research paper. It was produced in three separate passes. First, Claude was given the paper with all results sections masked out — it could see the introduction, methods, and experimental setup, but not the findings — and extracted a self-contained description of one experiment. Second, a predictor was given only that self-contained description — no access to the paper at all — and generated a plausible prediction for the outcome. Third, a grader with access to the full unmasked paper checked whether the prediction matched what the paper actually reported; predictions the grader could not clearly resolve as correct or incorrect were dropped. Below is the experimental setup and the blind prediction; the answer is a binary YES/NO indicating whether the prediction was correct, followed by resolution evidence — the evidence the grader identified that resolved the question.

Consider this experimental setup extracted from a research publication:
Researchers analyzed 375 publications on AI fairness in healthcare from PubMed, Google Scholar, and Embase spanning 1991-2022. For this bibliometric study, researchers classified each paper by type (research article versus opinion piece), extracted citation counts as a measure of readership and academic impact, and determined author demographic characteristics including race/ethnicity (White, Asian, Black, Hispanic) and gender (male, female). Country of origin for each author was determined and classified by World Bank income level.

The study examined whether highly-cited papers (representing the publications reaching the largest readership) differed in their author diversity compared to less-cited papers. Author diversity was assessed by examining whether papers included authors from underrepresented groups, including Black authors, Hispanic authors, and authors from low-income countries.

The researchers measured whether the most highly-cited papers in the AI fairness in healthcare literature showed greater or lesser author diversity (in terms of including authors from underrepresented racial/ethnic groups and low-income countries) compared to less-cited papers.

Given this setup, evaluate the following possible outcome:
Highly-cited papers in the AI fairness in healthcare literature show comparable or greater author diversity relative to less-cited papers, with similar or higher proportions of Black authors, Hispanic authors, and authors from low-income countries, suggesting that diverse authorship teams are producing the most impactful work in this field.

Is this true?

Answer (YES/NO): NO